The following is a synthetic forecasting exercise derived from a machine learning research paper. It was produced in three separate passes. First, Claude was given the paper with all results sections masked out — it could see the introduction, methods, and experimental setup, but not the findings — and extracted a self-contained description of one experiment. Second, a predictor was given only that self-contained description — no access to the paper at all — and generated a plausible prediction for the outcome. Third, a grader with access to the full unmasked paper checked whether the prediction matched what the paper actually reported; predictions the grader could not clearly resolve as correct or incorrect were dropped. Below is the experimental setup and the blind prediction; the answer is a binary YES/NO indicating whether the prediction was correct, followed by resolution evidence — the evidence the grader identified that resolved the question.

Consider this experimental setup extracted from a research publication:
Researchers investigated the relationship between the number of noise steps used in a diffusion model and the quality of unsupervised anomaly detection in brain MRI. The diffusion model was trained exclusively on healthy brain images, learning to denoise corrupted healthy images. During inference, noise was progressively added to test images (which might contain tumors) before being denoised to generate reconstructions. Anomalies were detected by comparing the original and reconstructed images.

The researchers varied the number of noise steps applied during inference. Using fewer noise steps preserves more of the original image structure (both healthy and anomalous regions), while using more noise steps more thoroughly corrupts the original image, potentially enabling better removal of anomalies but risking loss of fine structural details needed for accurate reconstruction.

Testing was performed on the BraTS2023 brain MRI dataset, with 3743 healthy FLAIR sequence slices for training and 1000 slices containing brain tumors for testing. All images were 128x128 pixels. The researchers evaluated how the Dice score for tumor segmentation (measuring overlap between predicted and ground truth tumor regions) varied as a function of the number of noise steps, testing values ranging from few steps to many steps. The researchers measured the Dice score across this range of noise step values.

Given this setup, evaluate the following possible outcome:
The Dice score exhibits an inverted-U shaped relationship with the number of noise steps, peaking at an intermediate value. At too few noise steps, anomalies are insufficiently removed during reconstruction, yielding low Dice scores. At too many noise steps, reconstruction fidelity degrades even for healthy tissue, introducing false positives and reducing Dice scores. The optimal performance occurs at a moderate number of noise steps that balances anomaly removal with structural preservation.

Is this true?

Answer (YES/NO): YES